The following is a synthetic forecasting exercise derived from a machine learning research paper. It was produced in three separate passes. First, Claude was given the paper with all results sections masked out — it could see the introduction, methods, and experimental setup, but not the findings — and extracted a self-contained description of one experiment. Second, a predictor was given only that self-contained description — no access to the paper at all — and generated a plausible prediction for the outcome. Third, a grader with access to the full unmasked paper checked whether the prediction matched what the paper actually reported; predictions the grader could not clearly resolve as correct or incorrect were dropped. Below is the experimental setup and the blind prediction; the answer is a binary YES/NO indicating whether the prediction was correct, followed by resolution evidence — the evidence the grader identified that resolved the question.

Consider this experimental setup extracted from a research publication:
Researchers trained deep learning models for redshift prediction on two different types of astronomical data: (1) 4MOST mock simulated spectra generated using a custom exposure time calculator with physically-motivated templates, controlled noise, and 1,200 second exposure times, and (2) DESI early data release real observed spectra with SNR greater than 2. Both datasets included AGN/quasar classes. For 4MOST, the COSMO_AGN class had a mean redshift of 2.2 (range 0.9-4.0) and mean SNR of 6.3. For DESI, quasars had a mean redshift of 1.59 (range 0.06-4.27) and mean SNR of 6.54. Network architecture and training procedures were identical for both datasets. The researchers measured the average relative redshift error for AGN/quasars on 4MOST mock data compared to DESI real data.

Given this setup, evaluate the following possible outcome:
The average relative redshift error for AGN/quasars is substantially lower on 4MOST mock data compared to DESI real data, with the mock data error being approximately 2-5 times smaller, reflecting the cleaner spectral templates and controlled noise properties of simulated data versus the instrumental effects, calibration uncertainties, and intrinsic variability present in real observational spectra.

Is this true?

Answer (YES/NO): NO